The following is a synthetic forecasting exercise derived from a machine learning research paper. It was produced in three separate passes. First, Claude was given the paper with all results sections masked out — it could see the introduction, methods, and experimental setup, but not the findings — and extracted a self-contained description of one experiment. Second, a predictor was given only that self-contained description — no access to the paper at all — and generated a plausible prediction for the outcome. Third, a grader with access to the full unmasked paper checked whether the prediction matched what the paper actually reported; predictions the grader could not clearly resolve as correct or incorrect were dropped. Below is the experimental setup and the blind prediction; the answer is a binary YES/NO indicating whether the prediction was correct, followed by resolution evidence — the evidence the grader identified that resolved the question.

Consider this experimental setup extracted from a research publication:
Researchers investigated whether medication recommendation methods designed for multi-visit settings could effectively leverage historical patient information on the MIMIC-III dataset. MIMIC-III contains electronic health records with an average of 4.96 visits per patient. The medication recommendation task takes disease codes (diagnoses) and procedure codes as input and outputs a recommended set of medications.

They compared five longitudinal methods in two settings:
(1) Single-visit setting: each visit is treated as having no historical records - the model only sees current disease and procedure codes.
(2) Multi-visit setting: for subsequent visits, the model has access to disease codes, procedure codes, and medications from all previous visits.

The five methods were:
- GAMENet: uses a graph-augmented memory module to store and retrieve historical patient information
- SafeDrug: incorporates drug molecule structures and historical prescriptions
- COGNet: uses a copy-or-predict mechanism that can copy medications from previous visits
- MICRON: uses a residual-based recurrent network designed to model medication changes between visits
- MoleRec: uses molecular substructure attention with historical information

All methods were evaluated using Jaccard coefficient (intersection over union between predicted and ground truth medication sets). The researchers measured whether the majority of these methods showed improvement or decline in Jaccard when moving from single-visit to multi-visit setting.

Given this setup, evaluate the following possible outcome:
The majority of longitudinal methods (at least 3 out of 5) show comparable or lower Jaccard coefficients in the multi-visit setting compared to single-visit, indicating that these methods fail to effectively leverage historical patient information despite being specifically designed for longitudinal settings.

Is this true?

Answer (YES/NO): YES